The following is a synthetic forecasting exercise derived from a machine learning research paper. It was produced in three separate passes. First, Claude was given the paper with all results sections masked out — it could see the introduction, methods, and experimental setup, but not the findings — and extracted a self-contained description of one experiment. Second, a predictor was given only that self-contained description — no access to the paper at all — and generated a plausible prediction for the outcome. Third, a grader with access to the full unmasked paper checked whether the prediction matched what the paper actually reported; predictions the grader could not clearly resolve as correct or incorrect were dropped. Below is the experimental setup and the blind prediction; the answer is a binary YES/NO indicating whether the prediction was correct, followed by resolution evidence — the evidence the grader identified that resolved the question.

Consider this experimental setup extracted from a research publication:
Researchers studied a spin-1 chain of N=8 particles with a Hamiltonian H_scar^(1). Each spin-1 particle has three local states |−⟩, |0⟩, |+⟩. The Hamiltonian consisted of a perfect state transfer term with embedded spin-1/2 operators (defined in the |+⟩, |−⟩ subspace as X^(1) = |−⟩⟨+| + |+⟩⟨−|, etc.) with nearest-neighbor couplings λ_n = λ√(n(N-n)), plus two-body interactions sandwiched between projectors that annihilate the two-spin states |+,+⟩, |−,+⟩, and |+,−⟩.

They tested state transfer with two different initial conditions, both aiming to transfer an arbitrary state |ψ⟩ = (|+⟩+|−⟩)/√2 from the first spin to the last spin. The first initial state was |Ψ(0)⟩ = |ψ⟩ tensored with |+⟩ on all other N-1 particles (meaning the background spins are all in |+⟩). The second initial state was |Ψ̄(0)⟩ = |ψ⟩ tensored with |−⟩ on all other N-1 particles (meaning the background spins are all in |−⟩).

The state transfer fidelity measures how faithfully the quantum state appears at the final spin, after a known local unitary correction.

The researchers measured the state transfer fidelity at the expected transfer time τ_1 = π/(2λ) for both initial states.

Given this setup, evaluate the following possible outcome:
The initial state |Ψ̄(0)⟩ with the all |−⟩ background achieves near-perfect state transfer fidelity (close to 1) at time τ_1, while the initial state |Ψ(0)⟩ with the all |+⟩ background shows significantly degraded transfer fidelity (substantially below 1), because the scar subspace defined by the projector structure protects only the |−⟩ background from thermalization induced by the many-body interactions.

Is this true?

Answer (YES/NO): NO